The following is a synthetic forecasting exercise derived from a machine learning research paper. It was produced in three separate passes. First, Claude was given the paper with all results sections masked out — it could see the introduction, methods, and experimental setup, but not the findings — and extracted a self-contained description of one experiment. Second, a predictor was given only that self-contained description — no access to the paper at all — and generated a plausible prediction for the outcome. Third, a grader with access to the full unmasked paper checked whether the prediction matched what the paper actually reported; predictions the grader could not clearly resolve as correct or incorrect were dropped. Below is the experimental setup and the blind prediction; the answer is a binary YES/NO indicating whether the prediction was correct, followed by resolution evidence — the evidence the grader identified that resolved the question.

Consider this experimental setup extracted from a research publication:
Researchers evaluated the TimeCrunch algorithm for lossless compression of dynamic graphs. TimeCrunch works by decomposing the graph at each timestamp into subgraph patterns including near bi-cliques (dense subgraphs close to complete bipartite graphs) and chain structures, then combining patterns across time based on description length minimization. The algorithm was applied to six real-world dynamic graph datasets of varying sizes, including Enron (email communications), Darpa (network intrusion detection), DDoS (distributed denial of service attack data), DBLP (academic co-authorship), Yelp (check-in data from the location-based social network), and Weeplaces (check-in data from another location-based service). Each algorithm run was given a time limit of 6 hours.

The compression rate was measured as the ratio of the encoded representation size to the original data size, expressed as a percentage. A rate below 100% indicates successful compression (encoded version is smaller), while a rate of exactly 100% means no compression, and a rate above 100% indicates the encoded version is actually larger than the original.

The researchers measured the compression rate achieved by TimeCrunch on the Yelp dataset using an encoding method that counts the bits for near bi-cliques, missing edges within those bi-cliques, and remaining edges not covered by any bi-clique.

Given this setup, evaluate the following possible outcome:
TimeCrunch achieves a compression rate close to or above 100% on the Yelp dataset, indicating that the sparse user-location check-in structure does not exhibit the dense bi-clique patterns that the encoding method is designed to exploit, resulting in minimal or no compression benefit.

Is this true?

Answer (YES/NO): YES